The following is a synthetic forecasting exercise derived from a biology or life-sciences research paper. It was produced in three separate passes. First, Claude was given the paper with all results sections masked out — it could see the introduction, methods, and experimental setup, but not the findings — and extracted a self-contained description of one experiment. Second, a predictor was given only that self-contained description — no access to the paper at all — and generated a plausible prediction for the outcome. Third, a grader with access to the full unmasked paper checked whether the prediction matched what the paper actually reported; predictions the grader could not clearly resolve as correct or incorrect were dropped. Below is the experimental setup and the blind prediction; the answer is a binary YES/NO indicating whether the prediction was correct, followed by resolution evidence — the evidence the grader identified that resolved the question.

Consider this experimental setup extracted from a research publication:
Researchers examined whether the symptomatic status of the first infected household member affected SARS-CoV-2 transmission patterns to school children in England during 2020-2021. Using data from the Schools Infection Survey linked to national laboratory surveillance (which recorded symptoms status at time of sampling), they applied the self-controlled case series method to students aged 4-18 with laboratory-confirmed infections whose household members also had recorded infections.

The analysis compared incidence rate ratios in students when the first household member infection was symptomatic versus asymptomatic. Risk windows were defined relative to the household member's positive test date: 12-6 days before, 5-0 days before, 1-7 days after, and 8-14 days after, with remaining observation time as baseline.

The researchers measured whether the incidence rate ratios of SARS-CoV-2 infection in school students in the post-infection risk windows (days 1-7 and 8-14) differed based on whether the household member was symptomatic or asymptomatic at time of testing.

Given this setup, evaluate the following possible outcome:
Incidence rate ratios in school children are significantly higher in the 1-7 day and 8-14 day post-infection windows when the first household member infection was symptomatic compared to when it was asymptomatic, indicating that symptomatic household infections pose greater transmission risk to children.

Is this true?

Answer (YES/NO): NO